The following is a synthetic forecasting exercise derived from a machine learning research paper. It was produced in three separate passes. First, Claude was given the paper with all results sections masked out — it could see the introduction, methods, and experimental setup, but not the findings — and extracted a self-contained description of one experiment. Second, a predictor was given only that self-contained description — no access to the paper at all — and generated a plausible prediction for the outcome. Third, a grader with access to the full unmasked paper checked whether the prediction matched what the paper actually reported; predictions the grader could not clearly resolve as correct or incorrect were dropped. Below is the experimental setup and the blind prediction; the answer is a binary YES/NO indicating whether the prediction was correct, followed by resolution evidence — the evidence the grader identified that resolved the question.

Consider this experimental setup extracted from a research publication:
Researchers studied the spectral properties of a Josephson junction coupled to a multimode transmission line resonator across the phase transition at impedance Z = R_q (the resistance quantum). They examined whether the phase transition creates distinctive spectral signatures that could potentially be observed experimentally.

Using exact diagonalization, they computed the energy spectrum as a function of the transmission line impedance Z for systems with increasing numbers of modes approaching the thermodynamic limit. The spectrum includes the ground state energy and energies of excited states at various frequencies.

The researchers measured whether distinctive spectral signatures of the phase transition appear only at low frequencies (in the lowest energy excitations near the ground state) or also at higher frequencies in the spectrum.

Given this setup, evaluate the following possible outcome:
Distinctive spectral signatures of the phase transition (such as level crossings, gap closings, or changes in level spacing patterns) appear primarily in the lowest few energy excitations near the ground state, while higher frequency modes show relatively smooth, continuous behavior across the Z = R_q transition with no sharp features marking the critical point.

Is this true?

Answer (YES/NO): NO